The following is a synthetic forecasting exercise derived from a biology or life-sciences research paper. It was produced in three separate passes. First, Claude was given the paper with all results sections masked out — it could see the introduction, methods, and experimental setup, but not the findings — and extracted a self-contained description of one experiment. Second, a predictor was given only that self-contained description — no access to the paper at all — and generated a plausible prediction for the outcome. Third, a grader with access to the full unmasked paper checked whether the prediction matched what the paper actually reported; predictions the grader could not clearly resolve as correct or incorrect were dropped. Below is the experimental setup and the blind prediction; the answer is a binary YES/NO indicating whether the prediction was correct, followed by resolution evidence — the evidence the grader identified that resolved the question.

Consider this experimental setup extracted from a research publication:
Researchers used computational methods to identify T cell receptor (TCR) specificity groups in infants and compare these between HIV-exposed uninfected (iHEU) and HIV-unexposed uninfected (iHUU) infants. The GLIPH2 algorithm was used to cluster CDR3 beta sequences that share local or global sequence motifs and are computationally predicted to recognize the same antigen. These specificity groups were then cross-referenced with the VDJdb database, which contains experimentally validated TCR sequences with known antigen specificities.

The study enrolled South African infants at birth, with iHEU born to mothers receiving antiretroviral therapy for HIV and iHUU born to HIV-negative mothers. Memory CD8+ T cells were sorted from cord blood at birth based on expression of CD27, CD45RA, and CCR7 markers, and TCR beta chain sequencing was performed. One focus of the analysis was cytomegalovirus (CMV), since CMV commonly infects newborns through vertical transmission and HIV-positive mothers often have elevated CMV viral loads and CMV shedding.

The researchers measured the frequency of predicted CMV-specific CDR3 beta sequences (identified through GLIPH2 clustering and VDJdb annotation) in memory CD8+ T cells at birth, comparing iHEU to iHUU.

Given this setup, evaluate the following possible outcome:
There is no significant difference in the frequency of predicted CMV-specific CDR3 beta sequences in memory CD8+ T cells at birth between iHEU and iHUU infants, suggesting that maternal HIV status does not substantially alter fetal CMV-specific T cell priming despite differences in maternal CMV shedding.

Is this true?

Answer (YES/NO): NO